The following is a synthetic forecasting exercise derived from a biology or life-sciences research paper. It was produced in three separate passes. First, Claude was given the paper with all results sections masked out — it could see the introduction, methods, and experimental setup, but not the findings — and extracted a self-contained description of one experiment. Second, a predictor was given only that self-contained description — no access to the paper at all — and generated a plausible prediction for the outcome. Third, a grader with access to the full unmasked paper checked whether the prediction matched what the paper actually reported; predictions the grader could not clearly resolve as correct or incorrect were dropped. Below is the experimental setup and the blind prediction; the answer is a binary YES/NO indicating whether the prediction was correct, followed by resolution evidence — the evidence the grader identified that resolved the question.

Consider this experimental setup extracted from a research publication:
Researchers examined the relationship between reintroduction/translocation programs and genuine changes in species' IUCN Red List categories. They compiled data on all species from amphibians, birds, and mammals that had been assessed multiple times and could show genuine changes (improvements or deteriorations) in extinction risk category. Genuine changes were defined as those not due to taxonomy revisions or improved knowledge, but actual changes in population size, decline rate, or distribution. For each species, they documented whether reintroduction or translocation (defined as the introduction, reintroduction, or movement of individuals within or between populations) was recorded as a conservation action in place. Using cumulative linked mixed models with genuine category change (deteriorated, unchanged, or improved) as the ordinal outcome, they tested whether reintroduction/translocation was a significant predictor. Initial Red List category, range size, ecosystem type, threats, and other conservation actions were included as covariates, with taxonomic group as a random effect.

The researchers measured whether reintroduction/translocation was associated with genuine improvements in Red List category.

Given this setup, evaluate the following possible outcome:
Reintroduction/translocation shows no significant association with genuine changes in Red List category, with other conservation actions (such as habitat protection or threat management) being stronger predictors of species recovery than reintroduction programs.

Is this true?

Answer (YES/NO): NO